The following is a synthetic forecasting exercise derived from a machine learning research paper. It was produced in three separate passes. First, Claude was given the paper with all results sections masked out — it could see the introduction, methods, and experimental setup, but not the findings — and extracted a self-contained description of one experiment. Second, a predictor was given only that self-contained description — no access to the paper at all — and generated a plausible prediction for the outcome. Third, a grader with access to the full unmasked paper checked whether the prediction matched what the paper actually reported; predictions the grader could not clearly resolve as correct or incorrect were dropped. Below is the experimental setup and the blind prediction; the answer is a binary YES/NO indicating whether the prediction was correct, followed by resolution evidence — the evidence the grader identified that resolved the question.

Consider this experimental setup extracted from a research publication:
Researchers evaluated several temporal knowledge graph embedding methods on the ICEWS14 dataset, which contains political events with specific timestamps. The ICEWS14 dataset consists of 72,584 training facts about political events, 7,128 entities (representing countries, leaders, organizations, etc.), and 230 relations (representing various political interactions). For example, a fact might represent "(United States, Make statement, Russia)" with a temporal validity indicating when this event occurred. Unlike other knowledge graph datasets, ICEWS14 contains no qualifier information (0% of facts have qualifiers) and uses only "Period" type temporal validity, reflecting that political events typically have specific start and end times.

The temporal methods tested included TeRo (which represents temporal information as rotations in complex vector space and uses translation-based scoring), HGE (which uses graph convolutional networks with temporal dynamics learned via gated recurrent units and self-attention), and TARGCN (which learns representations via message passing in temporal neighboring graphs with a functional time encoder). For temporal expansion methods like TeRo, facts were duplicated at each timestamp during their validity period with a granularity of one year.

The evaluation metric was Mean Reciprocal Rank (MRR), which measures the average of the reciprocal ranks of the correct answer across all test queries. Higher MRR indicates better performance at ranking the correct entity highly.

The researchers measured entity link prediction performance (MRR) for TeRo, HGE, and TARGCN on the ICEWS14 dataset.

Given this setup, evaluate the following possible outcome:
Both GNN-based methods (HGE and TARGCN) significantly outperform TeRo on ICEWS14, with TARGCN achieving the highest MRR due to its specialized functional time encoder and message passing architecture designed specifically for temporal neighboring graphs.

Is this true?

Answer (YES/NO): NO